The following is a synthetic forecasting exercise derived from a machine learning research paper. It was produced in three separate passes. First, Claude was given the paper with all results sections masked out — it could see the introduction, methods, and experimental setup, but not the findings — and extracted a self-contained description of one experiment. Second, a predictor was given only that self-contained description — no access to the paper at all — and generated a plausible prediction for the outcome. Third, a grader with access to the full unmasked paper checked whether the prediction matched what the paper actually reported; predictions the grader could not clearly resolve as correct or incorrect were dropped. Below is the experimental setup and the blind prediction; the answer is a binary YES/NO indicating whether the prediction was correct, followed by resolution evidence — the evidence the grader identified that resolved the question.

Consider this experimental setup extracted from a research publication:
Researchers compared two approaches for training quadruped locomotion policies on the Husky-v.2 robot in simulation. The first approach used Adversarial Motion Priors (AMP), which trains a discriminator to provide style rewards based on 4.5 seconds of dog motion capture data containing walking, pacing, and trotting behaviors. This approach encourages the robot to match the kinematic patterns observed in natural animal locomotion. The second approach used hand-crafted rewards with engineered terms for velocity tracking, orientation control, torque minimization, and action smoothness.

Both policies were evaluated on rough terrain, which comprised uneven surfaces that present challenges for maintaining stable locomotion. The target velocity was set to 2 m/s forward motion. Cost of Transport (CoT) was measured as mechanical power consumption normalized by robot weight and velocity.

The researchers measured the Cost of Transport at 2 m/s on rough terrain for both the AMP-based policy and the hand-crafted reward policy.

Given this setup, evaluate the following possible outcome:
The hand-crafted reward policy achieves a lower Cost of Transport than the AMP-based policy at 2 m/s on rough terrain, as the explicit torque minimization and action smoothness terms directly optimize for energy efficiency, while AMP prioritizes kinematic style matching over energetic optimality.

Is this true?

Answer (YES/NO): YES